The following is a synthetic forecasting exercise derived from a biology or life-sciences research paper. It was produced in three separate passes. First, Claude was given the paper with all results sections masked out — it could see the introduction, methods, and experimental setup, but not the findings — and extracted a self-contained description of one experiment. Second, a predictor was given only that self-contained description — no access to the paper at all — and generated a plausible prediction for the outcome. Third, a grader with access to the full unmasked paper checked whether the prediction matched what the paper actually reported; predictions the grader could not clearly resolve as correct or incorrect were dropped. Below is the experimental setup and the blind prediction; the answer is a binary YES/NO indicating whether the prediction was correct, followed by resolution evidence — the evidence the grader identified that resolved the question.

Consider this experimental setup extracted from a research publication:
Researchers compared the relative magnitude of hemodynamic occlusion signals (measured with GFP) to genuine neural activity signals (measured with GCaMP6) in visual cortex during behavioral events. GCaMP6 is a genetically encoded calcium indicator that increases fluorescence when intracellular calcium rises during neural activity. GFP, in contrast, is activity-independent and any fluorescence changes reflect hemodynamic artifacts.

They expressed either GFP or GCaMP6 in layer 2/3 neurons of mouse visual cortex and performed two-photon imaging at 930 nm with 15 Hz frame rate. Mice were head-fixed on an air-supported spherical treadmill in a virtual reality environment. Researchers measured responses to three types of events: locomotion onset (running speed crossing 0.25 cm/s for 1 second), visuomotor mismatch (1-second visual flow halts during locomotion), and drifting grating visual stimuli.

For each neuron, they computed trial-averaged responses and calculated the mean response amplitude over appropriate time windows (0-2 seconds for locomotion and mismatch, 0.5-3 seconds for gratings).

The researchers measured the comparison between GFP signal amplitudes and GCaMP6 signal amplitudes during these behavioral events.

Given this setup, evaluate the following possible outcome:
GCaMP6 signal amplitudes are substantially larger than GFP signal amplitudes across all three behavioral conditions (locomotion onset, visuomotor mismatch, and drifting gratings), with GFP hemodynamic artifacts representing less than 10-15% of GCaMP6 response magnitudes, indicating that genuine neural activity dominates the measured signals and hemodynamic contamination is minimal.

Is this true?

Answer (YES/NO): NO